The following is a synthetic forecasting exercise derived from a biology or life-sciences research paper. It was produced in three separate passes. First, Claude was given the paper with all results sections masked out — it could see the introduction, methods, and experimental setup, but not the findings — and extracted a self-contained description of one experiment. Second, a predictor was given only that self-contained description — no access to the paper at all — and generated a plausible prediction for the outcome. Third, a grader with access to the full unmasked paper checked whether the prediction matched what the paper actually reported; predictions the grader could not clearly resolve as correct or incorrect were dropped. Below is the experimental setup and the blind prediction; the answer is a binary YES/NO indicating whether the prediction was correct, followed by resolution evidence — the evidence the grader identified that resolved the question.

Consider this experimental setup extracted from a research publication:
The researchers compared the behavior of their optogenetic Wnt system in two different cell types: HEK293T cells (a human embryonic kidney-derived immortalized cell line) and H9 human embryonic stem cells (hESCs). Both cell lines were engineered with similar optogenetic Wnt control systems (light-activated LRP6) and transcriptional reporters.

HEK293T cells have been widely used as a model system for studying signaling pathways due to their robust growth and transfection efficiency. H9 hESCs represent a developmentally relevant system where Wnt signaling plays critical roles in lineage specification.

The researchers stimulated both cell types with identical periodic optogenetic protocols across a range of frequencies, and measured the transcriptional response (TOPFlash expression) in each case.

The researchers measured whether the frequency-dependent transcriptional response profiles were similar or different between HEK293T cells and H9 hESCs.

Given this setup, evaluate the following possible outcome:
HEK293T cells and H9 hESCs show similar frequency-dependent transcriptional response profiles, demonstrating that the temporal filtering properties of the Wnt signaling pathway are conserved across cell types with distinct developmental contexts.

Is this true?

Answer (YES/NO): YES